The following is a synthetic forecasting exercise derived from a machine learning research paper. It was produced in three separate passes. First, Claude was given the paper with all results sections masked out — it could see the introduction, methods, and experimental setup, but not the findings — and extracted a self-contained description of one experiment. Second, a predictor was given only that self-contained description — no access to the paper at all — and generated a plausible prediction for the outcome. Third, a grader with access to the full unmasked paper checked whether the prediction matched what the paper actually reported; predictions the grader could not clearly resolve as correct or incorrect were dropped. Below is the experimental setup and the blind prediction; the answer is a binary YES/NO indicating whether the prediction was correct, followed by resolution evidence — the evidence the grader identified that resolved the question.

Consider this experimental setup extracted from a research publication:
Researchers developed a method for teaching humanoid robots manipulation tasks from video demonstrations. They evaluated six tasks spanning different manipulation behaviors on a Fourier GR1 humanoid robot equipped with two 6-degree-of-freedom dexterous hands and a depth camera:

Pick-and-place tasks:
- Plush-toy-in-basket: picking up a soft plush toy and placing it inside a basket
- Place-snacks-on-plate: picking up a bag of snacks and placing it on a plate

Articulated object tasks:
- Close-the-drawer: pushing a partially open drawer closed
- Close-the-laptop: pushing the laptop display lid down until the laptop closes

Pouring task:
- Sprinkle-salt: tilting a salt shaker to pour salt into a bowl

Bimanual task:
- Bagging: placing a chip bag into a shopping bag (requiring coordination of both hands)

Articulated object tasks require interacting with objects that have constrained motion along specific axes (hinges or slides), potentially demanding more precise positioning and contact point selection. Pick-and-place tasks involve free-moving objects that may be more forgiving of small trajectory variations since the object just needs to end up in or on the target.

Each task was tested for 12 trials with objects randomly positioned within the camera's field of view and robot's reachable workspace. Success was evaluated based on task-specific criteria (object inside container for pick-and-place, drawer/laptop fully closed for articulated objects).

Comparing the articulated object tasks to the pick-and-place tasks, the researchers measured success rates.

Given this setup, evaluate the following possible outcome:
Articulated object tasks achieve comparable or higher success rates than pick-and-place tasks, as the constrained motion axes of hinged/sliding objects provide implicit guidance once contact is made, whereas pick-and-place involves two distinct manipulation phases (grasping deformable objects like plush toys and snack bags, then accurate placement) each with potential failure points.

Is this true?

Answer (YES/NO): YES